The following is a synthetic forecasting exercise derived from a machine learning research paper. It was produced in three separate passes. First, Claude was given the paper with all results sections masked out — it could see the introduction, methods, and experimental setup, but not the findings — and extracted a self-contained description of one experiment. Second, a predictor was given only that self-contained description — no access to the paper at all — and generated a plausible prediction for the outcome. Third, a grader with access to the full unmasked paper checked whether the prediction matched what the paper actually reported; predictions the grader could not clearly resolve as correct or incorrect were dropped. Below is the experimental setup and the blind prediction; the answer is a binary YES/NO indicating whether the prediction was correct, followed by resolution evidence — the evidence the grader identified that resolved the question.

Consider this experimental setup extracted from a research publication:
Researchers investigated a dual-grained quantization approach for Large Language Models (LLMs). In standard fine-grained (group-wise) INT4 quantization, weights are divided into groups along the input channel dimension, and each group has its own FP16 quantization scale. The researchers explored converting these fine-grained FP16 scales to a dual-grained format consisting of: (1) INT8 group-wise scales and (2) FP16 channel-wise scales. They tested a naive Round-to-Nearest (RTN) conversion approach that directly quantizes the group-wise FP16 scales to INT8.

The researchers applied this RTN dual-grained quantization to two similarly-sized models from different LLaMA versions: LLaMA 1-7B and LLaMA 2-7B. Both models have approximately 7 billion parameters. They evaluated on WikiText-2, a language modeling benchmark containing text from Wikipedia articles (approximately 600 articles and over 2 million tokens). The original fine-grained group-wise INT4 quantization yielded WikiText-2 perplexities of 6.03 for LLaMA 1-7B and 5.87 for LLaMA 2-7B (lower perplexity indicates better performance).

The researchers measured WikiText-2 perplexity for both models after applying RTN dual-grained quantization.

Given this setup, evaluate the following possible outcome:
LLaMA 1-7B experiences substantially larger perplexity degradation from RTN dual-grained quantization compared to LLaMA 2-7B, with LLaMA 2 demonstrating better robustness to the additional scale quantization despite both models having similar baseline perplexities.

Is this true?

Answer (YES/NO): NO